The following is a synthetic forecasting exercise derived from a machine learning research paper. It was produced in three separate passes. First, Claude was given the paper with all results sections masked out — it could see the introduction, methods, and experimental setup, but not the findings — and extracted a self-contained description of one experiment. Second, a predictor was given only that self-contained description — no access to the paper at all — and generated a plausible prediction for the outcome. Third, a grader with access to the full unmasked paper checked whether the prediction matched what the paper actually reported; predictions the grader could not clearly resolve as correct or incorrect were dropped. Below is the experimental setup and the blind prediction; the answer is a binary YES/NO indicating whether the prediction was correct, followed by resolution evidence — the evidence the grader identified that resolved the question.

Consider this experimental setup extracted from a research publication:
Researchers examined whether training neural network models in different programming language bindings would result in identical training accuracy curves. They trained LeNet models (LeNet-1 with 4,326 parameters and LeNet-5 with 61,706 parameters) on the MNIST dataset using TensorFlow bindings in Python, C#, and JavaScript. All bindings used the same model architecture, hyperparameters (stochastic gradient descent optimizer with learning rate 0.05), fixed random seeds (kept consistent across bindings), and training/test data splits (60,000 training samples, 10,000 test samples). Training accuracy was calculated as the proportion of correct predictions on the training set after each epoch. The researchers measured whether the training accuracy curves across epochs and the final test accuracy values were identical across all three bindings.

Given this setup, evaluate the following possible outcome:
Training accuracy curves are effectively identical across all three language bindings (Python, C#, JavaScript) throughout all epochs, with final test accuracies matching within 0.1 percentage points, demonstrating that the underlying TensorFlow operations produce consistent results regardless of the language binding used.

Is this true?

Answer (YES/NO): NO